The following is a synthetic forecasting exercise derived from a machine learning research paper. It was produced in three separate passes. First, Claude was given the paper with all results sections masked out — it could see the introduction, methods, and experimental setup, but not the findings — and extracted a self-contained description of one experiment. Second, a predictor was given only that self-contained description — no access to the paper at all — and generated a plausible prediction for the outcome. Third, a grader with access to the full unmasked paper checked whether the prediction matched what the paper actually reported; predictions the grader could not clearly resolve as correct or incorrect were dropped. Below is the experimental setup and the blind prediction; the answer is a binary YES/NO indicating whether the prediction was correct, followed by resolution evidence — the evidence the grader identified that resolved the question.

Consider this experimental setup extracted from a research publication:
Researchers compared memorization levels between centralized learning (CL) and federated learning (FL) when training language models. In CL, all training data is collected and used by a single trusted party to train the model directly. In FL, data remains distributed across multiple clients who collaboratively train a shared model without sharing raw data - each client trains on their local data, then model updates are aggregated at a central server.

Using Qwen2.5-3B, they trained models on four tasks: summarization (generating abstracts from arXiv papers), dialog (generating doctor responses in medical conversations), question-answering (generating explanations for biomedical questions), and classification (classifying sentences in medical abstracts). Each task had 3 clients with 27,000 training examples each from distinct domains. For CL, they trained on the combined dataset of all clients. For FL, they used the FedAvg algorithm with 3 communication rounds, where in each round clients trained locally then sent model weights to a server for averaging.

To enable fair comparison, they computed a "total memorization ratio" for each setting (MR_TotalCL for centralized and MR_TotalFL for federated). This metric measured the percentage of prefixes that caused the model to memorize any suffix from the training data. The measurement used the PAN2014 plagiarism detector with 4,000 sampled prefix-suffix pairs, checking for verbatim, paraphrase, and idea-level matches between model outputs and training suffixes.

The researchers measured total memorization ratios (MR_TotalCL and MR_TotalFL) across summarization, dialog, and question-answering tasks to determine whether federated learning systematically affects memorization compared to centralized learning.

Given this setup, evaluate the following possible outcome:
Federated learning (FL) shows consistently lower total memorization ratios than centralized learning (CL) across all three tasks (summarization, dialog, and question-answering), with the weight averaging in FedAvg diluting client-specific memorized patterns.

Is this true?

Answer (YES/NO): NO